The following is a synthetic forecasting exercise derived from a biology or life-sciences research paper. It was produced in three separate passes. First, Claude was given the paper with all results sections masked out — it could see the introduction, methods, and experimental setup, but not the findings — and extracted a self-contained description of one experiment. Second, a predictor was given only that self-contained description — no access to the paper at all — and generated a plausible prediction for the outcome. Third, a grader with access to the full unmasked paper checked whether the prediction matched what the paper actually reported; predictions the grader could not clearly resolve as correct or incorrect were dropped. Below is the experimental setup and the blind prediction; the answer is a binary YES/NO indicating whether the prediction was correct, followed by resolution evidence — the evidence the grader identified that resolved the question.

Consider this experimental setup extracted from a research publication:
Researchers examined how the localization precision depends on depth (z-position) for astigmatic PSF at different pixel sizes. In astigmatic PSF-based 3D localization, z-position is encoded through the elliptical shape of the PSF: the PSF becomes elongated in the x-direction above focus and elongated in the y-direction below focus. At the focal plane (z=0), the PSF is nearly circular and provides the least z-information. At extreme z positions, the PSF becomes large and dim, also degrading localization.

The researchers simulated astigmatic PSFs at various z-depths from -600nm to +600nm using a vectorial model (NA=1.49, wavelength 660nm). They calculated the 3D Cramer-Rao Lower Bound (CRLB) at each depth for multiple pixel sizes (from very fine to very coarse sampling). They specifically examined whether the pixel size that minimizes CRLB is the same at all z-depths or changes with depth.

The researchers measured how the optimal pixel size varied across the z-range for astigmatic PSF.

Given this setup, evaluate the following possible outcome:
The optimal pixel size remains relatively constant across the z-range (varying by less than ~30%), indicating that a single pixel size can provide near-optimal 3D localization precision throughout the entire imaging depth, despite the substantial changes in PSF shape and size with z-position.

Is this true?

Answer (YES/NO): NO